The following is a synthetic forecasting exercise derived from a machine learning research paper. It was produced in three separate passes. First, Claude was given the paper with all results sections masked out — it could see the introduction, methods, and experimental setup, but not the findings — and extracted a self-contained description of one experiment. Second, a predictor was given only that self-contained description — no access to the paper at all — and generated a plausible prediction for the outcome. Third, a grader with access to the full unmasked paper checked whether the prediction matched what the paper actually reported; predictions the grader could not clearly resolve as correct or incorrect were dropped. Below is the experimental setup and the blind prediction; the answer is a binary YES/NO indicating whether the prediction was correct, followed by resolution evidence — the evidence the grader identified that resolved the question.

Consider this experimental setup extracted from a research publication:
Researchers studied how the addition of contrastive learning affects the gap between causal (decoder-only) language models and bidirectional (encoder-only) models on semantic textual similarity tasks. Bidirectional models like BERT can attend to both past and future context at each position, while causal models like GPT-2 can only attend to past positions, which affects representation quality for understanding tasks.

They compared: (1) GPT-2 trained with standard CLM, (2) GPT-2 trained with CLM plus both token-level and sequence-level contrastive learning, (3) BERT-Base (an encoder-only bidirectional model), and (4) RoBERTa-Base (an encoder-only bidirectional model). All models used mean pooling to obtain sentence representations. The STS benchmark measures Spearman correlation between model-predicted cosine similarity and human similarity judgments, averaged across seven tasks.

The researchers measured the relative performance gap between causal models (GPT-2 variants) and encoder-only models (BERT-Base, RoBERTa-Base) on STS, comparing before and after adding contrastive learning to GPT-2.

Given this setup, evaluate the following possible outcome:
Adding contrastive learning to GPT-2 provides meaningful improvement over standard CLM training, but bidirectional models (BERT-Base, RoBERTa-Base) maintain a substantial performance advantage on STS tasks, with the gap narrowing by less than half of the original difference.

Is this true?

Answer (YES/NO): NO